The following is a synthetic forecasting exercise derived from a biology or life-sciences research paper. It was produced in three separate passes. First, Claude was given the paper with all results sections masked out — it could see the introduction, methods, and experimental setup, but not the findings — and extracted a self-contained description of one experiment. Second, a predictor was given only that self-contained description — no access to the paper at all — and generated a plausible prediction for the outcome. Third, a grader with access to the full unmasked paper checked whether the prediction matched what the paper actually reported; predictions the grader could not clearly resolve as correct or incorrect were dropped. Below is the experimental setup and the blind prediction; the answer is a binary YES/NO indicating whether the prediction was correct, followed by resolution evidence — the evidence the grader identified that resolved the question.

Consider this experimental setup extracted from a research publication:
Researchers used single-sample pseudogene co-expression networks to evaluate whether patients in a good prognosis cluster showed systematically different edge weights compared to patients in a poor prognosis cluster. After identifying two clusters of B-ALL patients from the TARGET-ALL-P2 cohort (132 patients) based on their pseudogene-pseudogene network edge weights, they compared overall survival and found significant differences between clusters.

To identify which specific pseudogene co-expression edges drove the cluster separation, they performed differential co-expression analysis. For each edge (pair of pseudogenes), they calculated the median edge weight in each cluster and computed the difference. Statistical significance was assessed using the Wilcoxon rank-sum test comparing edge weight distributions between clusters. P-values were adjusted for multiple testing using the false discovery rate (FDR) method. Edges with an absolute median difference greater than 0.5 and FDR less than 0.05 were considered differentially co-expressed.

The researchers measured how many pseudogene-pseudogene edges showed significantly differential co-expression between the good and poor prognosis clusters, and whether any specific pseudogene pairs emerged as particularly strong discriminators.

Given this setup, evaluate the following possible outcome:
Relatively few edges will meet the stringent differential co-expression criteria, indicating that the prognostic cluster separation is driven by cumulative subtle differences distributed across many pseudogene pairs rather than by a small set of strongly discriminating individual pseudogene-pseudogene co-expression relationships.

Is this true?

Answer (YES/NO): NO